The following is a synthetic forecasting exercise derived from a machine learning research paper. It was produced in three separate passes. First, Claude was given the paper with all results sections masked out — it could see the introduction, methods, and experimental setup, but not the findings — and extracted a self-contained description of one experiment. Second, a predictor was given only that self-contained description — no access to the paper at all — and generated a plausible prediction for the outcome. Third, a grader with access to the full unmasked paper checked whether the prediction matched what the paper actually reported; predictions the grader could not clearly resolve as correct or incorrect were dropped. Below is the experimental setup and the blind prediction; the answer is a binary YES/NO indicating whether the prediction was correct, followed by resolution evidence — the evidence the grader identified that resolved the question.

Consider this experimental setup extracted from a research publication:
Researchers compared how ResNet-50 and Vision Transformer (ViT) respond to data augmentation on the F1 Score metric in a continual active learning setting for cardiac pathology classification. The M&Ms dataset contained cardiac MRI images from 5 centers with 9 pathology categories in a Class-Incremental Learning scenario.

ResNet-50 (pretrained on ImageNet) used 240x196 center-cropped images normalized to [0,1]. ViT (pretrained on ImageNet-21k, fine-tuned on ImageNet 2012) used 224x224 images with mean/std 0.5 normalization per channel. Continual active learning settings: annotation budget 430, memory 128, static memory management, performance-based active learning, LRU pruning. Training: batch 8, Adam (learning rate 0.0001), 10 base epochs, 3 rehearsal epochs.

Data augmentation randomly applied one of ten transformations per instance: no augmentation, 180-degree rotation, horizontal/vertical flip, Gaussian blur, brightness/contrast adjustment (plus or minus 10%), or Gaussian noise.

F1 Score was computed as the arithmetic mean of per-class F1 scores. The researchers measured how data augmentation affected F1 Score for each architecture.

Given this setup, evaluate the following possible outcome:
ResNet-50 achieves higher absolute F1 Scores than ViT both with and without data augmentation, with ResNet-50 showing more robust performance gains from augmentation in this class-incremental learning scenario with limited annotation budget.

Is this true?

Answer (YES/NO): YES